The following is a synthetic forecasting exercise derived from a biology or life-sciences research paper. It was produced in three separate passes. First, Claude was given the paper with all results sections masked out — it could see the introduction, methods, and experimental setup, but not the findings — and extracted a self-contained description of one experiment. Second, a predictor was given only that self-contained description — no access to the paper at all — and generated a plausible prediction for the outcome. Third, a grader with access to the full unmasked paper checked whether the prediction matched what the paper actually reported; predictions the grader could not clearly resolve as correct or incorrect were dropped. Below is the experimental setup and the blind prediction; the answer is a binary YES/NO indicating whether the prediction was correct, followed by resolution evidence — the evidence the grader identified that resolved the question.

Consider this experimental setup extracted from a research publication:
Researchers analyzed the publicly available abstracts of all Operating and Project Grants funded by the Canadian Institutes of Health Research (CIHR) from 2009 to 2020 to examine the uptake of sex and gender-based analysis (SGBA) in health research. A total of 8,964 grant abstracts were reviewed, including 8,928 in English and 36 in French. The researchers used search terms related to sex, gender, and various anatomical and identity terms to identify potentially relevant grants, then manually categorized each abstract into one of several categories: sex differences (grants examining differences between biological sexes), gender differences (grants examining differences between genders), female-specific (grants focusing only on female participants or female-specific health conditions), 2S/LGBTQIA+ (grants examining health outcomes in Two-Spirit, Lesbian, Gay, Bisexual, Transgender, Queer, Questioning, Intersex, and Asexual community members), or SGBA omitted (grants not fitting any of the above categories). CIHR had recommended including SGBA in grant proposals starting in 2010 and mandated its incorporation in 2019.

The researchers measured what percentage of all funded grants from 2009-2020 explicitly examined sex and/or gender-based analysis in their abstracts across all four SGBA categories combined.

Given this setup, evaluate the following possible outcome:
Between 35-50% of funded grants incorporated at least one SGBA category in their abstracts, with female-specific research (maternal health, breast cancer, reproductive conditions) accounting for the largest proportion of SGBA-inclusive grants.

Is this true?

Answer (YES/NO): NO